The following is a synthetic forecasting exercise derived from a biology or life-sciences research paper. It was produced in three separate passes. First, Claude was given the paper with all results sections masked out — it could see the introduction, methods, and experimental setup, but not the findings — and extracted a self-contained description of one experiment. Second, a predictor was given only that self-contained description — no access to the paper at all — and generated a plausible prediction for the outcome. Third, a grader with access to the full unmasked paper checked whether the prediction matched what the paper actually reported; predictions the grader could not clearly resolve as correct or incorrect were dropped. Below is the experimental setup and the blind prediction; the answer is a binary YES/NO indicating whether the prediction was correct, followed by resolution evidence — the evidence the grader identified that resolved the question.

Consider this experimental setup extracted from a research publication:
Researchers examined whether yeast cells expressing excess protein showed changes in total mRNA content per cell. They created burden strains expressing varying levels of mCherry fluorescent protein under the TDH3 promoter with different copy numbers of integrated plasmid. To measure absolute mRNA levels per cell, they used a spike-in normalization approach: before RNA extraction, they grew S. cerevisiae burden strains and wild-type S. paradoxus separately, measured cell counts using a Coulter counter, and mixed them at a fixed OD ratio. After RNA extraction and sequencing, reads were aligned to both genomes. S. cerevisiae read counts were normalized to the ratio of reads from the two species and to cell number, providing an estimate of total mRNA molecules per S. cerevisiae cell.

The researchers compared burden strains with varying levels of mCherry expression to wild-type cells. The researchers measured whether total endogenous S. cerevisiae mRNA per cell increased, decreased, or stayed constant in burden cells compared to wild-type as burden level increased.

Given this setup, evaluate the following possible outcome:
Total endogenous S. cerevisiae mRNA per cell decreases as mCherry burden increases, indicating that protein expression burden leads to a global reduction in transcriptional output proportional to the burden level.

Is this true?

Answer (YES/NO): NO